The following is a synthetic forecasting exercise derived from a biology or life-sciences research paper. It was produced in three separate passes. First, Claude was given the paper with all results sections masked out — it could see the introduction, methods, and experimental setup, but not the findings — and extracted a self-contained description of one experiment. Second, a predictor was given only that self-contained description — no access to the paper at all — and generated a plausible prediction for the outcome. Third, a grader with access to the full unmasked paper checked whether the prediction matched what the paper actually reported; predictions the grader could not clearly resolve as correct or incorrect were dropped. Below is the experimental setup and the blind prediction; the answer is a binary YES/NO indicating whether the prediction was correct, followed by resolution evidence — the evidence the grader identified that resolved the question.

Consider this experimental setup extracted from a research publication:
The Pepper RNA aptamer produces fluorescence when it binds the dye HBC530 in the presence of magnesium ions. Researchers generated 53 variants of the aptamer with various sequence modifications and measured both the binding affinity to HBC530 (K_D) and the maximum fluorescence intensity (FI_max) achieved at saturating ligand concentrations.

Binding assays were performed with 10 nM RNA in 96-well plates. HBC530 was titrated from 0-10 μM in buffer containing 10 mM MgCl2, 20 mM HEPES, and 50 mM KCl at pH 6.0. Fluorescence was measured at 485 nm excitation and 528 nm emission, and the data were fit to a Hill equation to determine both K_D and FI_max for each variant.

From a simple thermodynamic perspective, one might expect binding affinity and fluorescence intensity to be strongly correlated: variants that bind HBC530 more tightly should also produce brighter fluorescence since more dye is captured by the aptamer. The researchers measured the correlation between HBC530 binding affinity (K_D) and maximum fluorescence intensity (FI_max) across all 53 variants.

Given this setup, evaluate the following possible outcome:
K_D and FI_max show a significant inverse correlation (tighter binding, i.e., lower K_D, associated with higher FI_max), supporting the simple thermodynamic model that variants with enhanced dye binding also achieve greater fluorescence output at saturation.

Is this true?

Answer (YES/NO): NO